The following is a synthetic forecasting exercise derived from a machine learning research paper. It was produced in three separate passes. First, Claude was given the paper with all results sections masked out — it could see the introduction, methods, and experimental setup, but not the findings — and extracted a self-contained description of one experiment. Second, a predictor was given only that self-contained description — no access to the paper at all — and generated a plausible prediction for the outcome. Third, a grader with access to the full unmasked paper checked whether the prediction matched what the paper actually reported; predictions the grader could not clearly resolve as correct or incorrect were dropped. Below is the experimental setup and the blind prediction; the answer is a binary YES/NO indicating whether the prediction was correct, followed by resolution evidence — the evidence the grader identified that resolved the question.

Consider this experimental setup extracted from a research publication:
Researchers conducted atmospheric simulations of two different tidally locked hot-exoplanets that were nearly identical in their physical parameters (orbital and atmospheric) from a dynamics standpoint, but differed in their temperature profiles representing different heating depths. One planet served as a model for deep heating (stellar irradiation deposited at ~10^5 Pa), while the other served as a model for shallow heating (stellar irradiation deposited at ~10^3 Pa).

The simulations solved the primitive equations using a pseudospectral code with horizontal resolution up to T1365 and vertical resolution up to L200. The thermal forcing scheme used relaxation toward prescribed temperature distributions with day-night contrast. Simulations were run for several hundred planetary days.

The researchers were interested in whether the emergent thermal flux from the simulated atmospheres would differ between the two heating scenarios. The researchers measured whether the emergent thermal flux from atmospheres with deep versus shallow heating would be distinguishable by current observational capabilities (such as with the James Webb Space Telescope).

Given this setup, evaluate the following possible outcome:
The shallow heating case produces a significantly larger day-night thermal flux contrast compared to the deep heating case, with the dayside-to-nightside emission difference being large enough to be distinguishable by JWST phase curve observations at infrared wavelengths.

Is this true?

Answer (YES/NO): YES